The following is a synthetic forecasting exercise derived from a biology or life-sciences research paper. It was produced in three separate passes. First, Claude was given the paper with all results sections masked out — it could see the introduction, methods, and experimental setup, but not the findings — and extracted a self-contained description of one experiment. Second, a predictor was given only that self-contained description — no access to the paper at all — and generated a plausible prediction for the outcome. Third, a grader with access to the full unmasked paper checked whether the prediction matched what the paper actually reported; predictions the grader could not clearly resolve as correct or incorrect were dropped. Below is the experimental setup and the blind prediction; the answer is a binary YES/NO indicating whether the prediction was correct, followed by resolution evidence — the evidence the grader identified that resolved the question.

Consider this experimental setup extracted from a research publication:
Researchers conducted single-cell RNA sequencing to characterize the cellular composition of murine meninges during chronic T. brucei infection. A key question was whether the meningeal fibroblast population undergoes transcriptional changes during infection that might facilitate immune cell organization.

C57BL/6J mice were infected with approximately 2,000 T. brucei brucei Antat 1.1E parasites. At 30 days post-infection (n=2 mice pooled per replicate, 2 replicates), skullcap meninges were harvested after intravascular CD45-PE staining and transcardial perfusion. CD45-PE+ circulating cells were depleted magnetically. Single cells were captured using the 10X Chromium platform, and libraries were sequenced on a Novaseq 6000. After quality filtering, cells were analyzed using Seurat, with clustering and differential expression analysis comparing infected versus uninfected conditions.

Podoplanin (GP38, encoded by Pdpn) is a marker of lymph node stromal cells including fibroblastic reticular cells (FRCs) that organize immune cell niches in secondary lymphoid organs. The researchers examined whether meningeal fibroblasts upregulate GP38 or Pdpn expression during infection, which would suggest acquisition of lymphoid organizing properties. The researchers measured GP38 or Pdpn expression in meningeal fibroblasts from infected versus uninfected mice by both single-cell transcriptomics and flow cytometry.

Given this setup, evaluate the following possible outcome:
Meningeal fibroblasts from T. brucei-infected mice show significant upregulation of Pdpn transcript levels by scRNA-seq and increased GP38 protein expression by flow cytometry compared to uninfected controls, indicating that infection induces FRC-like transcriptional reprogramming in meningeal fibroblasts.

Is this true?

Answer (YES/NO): YES